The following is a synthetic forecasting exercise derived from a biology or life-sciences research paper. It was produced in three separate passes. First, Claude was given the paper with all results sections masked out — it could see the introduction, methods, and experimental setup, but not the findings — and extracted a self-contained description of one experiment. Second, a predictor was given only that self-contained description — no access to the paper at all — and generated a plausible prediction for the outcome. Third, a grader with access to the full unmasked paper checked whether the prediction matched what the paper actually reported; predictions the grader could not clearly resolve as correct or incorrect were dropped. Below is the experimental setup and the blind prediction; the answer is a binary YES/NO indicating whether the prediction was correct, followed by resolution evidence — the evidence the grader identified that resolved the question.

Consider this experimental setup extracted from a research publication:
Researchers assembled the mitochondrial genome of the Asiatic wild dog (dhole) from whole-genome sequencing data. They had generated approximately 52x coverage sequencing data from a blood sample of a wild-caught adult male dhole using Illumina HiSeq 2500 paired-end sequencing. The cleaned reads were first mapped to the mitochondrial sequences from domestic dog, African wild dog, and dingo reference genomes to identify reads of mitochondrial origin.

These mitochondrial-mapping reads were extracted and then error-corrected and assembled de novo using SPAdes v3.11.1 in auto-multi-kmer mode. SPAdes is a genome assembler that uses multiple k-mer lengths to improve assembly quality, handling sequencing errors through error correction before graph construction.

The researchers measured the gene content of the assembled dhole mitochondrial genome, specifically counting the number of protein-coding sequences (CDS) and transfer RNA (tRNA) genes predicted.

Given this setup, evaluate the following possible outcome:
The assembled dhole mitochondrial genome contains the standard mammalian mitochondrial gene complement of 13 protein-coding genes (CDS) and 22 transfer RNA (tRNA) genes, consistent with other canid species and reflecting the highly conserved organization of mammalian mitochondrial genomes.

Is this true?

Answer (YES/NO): NO